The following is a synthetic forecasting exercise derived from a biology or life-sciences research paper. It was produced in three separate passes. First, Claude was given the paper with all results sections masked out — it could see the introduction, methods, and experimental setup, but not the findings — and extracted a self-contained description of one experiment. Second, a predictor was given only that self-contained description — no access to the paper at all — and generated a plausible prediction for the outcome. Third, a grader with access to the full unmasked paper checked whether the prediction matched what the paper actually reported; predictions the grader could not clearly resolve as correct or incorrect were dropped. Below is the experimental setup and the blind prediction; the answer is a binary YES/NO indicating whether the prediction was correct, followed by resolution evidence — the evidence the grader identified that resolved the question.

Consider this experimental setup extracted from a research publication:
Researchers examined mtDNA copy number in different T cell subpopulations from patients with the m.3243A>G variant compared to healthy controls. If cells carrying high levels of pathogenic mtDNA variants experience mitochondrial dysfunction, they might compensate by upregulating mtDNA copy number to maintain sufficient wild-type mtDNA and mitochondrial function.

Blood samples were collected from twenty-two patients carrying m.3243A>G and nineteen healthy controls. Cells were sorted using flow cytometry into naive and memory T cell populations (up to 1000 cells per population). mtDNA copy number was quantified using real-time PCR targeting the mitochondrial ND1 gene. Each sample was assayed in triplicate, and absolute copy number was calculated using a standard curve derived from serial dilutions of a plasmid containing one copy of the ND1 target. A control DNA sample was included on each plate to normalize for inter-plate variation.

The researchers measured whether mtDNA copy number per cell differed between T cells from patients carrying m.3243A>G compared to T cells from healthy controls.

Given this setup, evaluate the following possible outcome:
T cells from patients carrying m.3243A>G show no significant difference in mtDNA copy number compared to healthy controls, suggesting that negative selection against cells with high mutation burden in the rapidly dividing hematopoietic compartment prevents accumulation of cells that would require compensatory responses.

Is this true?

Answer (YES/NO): YES